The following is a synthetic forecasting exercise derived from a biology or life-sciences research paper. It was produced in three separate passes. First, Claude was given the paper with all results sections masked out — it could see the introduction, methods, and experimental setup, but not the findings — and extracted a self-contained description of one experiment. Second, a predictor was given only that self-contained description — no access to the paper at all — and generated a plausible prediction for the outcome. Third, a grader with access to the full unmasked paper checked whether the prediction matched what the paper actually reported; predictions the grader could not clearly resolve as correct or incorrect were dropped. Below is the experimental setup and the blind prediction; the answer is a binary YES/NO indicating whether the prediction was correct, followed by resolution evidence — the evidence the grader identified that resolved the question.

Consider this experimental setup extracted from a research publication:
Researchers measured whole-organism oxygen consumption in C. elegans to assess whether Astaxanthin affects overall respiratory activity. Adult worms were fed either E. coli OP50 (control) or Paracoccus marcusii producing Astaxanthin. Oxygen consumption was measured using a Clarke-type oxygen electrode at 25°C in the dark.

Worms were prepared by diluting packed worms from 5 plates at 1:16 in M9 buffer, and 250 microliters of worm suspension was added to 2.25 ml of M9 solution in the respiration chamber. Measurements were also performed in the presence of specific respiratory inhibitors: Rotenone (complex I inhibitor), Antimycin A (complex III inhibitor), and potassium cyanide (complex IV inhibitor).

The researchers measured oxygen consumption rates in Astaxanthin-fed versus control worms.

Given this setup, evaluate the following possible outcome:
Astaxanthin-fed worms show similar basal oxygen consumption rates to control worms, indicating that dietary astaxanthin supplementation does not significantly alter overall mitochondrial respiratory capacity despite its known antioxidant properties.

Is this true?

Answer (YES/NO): NO